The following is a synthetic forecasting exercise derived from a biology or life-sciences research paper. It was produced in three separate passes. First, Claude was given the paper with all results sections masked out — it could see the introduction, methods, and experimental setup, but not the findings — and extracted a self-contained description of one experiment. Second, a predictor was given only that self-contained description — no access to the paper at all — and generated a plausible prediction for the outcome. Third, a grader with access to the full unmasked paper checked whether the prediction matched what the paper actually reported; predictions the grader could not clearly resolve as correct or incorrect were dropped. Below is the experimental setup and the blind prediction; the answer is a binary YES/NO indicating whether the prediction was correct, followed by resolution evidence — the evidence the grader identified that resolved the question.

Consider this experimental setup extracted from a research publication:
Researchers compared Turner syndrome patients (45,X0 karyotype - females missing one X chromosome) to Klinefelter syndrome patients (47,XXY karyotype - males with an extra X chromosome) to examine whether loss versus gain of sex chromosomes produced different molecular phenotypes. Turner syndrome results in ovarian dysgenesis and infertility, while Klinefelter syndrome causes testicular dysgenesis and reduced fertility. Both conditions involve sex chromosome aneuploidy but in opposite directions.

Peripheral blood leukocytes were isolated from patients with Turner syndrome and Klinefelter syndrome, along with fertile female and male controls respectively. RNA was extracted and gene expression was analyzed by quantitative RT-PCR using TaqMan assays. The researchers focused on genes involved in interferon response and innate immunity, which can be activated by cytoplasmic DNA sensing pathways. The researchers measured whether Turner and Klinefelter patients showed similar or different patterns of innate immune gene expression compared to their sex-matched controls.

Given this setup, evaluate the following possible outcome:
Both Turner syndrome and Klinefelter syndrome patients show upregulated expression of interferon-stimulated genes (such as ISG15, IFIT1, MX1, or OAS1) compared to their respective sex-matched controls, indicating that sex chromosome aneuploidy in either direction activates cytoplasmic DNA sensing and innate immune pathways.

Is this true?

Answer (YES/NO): NO